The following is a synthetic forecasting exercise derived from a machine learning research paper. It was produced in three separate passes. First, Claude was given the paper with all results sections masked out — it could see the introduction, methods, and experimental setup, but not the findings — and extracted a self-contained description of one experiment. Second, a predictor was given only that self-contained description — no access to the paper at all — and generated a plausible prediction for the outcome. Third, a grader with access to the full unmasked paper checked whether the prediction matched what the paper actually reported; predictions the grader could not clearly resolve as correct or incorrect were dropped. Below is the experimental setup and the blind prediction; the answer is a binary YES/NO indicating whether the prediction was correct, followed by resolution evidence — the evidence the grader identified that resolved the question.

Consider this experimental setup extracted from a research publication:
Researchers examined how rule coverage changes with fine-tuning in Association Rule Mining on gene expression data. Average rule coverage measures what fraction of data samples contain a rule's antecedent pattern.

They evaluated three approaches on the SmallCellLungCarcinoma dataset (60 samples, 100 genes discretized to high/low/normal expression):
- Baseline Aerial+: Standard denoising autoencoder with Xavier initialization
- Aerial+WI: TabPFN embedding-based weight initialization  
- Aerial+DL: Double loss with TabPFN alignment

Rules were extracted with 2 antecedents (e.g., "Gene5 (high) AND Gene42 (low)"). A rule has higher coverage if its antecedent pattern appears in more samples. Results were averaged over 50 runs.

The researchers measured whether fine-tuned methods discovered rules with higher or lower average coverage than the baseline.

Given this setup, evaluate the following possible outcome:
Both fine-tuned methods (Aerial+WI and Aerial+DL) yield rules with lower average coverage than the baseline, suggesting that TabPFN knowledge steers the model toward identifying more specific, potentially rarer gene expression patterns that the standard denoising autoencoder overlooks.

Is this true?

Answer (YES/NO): NO